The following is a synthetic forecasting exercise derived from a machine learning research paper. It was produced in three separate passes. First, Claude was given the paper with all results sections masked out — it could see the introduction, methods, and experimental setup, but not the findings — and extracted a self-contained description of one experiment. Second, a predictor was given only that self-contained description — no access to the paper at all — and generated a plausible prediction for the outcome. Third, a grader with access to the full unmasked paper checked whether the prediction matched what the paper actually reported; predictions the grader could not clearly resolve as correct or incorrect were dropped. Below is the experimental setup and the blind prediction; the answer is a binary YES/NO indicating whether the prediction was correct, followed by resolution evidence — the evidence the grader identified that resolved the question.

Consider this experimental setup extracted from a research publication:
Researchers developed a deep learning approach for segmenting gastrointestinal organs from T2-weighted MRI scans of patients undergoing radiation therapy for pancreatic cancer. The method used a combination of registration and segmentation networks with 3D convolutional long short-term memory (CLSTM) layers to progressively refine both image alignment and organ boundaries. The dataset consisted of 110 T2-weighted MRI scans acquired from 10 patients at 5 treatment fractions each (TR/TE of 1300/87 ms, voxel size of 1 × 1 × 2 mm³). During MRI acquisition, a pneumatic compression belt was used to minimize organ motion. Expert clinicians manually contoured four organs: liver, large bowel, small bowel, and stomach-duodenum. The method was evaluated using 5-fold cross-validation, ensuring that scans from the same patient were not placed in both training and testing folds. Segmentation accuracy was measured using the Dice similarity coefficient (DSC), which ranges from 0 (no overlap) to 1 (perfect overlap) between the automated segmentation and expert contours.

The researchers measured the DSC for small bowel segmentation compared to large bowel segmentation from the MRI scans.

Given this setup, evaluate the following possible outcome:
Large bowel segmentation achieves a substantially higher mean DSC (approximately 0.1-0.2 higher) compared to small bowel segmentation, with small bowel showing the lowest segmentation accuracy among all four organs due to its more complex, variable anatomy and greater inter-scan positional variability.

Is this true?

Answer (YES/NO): YES